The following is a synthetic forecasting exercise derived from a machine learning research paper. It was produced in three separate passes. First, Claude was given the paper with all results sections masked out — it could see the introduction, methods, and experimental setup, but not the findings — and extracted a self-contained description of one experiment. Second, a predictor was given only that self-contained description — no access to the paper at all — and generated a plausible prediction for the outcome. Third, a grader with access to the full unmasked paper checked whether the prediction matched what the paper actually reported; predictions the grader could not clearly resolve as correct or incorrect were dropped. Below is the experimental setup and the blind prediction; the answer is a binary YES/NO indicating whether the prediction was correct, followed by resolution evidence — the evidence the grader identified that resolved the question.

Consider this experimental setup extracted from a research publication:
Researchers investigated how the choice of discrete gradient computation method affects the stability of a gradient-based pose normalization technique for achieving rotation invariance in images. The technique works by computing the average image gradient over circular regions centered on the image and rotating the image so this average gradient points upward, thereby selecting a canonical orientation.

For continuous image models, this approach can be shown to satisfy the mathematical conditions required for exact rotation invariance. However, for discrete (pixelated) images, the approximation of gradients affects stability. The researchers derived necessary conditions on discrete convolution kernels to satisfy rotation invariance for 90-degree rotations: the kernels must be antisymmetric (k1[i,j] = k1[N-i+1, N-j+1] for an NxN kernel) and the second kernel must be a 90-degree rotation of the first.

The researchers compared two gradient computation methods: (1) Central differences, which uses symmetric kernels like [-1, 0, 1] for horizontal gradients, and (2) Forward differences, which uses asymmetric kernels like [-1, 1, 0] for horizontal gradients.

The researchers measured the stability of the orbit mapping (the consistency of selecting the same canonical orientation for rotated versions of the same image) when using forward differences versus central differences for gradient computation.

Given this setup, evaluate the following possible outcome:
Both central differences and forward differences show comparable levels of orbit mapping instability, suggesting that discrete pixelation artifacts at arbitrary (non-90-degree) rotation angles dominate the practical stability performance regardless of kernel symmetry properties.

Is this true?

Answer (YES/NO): NO